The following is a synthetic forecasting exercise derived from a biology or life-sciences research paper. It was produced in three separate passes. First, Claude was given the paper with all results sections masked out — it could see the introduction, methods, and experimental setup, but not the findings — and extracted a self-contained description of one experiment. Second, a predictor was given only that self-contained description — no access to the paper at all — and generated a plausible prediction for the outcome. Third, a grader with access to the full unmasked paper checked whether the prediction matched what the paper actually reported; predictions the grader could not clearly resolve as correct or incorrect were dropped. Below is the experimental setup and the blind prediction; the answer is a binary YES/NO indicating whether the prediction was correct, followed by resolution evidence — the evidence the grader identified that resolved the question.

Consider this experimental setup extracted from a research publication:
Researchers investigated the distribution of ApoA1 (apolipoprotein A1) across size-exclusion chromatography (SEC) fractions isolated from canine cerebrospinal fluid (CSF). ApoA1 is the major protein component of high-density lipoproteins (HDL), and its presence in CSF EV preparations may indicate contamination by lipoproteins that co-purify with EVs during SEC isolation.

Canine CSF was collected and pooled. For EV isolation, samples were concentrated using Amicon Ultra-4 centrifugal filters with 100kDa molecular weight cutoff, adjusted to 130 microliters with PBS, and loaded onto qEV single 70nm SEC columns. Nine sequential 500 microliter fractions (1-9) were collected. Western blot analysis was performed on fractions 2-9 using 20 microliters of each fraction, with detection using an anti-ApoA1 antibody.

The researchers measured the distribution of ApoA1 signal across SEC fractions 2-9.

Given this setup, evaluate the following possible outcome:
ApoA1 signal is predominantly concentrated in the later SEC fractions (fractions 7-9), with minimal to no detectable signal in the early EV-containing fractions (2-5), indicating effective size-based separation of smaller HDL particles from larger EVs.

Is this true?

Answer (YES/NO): NO